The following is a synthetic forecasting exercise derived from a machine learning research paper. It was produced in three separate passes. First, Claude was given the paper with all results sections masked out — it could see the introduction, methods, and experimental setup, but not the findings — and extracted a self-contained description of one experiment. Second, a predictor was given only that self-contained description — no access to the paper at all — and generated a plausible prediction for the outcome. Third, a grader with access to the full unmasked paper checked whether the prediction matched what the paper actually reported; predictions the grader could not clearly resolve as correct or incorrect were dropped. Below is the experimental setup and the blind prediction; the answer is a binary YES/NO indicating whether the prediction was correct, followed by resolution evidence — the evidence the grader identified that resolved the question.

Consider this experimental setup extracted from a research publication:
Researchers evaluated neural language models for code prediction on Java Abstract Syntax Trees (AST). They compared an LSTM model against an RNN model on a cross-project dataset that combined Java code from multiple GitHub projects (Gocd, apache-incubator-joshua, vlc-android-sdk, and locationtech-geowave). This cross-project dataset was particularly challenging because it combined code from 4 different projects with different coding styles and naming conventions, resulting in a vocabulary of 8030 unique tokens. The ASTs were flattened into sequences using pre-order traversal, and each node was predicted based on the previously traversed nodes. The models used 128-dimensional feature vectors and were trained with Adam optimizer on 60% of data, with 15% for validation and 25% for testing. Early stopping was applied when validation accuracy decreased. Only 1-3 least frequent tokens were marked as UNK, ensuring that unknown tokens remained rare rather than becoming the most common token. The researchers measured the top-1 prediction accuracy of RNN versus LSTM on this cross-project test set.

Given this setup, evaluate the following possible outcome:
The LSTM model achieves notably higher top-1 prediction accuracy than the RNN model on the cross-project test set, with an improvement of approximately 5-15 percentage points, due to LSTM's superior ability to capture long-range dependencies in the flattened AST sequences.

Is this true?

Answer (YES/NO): YES